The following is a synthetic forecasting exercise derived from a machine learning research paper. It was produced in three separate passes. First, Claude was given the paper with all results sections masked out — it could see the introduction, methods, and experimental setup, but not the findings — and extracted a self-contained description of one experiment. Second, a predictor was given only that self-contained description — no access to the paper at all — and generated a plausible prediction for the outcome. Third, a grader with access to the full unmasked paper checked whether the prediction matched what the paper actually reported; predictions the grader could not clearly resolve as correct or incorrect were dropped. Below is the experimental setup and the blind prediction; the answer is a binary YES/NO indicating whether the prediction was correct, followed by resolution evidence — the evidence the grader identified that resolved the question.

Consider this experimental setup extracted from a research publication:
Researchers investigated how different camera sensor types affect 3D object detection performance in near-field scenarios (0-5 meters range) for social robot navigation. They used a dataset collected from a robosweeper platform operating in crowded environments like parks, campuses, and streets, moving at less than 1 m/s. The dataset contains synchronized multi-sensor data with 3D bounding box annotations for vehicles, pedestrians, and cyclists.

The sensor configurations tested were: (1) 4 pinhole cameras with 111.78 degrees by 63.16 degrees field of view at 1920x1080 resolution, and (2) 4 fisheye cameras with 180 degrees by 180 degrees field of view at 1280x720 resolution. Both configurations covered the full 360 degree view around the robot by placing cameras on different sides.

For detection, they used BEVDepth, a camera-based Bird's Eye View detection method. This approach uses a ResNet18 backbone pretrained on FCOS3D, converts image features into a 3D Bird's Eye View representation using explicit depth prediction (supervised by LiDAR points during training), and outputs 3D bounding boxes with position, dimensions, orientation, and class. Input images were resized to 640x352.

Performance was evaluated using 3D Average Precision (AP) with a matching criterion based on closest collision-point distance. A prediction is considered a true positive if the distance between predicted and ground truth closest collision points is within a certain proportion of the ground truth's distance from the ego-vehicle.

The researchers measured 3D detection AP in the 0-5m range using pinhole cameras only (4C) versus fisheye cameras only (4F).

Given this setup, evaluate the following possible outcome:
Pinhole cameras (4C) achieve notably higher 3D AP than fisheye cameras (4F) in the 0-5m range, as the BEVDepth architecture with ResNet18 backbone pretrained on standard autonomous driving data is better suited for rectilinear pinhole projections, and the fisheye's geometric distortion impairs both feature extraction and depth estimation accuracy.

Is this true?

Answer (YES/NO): NO